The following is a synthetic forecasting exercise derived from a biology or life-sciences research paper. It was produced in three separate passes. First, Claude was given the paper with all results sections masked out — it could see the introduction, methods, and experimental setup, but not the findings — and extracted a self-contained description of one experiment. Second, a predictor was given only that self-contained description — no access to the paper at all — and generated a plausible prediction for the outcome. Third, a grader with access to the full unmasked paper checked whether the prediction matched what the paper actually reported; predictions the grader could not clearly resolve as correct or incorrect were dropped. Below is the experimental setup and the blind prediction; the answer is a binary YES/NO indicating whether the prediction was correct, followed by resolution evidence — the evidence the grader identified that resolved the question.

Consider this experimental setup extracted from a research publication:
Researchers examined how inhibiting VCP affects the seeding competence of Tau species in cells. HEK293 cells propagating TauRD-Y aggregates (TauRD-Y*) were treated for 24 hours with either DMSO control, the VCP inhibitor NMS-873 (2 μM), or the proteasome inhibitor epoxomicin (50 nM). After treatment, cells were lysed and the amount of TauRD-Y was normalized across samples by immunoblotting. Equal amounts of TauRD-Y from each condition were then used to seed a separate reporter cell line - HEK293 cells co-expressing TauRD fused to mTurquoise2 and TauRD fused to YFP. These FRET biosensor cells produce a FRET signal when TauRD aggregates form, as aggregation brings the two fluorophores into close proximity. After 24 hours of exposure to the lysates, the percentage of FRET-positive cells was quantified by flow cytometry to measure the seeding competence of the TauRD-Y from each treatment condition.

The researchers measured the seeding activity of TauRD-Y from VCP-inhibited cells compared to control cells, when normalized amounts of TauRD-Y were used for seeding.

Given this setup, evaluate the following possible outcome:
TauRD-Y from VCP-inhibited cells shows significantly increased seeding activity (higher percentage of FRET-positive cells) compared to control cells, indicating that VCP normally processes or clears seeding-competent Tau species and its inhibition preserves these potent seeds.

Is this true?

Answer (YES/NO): NO